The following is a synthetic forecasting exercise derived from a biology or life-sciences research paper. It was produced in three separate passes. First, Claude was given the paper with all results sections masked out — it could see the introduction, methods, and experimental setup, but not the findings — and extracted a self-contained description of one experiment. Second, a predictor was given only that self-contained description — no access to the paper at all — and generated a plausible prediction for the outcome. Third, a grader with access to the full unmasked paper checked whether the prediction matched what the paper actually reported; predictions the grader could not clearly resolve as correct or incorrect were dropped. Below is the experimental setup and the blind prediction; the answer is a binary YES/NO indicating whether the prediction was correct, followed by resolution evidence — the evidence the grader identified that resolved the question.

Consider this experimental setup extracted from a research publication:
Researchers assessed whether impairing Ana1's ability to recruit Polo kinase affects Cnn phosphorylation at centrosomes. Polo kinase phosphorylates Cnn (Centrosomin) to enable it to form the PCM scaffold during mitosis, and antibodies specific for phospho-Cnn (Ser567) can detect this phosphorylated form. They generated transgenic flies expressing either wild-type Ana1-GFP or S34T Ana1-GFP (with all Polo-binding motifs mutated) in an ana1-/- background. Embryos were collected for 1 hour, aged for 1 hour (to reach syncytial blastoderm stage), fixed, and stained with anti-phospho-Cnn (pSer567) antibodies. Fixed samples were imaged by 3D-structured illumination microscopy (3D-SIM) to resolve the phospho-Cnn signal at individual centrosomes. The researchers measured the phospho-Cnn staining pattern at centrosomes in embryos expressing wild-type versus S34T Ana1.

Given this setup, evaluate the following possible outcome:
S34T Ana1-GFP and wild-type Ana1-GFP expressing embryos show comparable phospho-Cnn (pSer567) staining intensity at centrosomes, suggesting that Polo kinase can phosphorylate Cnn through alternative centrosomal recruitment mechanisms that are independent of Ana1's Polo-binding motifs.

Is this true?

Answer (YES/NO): NO